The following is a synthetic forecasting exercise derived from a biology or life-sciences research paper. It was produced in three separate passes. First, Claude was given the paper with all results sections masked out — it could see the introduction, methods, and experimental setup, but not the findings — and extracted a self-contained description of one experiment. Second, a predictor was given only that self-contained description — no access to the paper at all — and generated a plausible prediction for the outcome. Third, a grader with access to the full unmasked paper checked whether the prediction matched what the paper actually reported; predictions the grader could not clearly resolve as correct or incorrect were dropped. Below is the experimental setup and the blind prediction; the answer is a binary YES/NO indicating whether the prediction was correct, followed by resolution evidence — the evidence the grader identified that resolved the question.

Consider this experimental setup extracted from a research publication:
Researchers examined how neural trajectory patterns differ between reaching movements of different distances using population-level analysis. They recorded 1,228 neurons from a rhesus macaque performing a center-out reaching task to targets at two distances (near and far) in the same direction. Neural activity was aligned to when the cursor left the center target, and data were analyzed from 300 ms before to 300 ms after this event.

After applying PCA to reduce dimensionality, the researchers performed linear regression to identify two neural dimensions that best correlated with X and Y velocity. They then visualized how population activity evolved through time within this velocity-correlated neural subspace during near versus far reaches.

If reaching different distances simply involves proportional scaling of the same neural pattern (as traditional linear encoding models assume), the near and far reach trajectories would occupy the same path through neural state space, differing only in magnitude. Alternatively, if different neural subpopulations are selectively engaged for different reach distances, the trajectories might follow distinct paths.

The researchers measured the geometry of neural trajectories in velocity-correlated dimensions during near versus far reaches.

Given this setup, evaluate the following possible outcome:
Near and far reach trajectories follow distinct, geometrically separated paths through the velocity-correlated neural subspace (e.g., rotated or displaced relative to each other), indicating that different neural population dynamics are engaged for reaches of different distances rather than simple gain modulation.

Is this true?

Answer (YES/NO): NO